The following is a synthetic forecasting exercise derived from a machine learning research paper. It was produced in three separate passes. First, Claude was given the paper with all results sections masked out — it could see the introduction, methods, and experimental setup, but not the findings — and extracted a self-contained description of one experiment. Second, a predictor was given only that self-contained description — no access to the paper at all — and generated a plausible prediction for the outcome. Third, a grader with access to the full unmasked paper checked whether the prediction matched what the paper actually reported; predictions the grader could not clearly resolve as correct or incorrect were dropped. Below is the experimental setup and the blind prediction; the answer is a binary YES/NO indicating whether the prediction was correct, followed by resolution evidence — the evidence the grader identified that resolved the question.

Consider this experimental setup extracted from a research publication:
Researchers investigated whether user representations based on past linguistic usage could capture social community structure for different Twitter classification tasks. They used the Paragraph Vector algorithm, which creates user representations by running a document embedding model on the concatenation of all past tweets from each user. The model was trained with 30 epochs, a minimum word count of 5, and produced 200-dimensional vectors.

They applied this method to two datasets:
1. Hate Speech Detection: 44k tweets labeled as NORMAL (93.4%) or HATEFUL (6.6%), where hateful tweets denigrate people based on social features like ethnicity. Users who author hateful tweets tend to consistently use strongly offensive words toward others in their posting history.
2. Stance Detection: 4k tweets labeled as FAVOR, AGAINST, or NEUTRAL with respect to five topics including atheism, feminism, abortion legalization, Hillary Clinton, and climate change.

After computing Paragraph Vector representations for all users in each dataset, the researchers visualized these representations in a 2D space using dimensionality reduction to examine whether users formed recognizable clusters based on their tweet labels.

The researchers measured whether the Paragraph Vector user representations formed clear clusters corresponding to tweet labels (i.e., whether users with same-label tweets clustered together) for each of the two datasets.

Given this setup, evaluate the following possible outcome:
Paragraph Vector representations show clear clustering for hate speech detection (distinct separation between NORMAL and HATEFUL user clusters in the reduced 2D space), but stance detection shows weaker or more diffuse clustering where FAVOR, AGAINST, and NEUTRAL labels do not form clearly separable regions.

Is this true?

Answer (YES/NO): YES